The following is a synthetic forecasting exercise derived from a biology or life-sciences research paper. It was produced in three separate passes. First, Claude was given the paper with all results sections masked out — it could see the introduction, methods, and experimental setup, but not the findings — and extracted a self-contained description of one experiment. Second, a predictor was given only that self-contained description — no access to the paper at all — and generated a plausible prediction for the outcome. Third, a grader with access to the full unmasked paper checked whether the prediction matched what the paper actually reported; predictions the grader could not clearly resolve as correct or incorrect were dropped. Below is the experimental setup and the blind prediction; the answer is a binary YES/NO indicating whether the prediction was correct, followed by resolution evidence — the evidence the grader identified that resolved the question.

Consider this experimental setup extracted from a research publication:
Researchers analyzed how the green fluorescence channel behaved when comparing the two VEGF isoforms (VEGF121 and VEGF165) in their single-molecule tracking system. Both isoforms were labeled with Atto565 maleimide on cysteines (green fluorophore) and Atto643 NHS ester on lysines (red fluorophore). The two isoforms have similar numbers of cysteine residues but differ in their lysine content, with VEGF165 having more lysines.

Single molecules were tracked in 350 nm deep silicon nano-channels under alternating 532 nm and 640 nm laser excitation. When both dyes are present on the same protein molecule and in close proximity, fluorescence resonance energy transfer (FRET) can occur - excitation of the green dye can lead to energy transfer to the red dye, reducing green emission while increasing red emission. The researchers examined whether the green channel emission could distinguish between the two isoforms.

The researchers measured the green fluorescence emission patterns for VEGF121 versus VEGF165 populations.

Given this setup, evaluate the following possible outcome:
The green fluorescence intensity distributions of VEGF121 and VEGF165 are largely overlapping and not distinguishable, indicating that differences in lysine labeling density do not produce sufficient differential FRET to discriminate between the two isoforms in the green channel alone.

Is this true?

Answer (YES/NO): YES